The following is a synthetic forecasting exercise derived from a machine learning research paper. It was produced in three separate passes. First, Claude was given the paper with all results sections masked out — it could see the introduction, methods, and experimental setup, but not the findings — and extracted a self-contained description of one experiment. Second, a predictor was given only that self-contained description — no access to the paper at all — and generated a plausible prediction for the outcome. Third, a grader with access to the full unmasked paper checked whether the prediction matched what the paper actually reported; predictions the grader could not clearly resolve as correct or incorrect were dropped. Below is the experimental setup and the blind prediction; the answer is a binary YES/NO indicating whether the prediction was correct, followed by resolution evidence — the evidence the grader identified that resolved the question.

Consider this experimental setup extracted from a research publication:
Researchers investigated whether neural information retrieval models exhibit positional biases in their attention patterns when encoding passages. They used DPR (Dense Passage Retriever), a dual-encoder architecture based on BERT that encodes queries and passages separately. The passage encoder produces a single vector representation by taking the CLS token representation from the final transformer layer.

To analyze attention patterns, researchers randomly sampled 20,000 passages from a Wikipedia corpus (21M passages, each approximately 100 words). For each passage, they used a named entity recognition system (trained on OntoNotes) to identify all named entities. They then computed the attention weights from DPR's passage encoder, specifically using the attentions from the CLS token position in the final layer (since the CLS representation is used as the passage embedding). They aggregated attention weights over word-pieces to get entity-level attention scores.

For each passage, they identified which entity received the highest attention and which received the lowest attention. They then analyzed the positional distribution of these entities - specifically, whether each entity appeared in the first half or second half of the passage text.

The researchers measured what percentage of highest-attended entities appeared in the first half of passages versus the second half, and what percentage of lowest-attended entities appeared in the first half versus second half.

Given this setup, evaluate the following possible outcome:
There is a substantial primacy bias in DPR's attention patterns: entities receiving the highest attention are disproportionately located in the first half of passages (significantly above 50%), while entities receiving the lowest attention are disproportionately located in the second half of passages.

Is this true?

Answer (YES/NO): YES